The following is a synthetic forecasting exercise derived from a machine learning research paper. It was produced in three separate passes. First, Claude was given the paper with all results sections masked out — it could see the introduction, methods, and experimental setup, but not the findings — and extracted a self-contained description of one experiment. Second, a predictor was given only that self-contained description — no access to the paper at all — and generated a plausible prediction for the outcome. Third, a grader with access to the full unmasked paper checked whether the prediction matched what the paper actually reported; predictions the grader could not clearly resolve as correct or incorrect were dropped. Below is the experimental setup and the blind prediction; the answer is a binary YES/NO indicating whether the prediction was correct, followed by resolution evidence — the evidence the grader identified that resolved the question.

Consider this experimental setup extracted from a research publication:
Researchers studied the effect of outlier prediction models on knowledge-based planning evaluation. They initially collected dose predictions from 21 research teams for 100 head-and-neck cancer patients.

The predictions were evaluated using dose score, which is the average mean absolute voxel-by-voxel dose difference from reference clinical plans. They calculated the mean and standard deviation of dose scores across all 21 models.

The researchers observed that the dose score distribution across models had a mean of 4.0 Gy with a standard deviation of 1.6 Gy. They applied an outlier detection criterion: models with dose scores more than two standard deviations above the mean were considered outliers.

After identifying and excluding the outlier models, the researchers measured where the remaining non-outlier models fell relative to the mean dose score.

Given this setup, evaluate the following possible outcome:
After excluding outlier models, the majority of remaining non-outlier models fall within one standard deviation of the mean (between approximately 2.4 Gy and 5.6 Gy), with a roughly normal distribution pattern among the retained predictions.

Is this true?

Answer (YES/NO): NO